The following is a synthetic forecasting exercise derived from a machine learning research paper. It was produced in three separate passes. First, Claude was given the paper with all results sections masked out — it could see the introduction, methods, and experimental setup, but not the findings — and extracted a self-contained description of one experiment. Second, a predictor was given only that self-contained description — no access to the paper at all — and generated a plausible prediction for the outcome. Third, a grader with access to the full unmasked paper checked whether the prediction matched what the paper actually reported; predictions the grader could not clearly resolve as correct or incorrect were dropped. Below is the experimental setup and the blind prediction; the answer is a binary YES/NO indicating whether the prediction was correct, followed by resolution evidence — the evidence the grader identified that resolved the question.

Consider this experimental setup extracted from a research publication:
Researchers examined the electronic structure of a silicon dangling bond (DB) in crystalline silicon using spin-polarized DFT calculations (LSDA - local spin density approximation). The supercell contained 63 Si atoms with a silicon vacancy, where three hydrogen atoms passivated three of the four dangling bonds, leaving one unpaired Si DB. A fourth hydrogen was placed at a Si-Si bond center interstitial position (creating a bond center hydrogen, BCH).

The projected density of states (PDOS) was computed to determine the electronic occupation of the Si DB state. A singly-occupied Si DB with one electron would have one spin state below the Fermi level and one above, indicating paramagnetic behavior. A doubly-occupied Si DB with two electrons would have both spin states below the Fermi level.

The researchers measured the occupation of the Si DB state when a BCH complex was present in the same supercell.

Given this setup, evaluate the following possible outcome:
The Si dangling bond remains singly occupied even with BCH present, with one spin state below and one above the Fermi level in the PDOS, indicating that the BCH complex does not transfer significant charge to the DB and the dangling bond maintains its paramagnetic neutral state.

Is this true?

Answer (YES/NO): NO